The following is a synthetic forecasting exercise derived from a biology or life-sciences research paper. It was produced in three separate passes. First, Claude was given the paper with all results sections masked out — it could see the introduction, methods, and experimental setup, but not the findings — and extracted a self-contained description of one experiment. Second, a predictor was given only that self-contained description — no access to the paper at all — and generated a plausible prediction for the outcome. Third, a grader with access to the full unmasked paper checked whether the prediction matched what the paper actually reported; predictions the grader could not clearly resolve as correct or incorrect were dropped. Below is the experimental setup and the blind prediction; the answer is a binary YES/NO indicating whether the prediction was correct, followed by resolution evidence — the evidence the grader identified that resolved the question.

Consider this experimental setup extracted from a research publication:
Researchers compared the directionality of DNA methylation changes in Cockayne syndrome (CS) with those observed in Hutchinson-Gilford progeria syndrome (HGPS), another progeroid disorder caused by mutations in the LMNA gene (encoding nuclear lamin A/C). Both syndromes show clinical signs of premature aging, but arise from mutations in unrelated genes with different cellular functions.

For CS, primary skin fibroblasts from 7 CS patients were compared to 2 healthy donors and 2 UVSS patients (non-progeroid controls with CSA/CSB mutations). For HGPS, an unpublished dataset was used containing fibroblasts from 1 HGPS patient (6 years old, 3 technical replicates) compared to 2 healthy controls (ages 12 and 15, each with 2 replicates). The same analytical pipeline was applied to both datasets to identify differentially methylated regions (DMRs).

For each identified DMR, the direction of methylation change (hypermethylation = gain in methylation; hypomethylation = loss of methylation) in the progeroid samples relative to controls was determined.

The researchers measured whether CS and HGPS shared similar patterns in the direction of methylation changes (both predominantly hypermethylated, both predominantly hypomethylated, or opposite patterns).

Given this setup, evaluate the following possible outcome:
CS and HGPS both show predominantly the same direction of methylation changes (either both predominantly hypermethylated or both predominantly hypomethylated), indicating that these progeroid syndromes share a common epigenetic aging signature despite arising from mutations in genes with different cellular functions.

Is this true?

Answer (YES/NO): NO